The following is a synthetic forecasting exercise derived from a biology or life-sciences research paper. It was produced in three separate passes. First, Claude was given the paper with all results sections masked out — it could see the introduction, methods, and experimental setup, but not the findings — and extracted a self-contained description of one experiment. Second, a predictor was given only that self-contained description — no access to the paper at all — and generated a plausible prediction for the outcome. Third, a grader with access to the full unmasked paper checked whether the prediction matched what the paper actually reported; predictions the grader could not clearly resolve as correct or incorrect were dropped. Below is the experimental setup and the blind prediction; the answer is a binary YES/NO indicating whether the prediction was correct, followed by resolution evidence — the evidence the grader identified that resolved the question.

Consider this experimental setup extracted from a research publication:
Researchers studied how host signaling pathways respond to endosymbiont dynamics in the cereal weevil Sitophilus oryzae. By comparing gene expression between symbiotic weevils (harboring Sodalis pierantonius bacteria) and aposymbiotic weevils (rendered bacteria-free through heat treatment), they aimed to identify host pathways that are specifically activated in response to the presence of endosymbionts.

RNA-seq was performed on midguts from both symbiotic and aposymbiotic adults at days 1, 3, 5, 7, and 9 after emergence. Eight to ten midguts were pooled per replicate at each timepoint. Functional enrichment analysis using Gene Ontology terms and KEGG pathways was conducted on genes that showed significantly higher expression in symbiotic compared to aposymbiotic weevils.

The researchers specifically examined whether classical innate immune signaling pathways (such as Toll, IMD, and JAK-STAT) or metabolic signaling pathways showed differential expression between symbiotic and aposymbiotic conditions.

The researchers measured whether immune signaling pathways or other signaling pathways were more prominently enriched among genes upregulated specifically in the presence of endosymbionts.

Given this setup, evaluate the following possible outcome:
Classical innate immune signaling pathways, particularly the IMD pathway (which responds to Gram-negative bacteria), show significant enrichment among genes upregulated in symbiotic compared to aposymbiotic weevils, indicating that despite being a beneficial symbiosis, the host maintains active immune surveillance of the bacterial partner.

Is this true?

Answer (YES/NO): NO